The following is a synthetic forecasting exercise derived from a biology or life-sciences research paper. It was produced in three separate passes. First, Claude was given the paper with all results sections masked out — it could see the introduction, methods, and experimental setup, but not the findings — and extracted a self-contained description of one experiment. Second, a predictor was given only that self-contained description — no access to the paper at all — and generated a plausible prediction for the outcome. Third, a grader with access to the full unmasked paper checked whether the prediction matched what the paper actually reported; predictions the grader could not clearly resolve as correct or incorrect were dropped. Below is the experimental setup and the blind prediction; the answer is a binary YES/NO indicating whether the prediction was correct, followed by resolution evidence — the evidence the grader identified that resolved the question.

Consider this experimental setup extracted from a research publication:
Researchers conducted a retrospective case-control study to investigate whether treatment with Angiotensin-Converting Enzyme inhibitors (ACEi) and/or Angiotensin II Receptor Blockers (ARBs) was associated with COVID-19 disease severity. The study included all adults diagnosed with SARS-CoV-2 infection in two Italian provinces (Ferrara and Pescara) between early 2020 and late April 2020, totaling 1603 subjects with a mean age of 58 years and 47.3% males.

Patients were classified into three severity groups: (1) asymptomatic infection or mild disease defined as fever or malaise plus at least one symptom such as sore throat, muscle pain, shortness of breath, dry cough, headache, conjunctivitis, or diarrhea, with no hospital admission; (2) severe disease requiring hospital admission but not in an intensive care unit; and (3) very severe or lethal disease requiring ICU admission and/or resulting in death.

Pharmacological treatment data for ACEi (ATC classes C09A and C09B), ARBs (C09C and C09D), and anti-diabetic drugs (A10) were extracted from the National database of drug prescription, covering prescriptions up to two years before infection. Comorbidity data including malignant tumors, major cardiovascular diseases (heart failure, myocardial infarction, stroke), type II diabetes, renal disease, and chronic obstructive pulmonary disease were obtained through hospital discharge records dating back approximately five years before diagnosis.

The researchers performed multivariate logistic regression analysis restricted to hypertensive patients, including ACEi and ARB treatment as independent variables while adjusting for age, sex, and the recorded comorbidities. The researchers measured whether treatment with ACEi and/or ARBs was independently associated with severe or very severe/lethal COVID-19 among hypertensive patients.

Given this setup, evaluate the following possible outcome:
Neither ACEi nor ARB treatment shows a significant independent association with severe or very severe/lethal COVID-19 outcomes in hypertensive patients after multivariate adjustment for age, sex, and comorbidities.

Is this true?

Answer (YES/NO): YES